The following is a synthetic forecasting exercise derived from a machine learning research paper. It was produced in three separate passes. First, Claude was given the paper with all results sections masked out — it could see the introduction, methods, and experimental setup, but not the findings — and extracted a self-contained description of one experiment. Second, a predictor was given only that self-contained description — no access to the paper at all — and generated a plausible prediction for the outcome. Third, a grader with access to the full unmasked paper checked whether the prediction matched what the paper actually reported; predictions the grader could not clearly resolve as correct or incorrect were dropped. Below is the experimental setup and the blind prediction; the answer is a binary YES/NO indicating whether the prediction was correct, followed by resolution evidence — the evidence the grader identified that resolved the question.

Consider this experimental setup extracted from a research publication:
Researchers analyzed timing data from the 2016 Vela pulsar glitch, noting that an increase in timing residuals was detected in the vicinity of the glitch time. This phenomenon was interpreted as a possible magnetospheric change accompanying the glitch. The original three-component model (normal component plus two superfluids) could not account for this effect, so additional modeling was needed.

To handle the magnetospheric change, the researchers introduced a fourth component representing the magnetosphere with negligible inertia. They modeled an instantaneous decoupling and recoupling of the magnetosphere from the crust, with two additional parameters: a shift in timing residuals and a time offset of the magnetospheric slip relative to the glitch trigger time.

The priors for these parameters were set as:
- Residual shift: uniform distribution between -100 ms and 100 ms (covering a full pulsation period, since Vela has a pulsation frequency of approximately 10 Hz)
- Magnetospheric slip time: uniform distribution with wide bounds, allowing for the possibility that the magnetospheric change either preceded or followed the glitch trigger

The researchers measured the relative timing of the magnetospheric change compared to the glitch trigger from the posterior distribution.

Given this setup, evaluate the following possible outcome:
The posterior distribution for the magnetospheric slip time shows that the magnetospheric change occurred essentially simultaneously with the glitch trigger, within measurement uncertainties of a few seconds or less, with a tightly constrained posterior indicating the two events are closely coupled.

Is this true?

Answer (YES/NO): NO